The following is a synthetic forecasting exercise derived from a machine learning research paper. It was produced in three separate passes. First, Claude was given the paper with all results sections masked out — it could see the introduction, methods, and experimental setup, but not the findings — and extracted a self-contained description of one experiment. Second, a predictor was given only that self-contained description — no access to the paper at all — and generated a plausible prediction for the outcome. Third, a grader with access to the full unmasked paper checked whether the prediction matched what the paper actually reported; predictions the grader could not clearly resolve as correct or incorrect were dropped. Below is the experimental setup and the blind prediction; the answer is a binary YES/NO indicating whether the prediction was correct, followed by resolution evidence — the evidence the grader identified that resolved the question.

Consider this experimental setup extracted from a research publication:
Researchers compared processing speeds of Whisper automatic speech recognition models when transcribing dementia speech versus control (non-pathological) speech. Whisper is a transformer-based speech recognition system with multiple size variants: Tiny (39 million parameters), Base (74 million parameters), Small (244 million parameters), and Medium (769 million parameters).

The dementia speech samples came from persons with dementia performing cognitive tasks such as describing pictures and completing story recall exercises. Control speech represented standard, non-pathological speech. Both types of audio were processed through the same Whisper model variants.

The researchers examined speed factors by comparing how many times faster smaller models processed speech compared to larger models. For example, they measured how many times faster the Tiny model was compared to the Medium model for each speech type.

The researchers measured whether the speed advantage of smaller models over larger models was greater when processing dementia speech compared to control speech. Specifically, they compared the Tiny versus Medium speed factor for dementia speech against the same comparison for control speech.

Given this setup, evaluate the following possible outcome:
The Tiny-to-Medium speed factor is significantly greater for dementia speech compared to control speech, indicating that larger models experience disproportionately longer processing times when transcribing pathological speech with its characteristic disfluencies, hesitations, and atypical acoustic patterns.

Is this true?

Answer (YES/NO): YES